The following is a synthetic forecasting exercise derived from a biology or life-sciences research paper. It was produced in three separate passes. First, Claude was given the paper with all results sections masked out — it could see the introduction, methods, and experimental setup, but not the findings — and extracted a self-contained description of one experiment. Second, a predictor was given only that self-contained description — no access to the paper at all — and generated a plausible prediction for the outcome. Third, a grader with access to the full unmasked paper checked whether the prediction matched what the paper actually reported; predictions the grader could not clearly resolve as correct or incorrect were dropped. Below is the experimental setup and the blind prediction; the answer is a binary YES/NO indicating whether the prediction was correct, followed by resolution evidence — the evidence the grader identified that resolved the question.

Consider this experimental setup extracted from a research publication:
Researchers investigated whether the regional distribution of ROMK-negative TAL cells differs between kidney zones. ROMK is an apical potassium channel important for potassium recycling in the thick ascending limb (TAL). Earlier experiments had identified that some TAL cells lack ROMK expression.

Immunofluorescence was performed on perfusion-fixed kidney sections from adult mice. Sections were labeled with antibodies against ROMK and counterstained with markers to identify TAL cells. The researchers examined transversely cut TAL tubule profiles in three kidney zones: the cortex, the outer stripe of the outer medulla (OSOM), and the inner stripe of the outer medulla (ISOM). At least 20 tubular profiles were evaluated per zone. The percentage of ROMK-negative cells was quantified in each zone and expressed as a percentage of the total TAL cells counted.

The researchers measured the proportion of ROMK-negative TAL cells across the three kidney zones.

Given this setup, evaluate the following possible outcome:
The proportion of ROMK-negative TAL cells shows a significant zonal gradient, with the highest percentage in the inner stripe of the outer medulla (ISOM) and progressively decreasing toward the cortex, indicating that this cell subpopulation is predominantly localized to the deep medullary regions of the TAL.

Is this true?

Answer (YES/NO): YES